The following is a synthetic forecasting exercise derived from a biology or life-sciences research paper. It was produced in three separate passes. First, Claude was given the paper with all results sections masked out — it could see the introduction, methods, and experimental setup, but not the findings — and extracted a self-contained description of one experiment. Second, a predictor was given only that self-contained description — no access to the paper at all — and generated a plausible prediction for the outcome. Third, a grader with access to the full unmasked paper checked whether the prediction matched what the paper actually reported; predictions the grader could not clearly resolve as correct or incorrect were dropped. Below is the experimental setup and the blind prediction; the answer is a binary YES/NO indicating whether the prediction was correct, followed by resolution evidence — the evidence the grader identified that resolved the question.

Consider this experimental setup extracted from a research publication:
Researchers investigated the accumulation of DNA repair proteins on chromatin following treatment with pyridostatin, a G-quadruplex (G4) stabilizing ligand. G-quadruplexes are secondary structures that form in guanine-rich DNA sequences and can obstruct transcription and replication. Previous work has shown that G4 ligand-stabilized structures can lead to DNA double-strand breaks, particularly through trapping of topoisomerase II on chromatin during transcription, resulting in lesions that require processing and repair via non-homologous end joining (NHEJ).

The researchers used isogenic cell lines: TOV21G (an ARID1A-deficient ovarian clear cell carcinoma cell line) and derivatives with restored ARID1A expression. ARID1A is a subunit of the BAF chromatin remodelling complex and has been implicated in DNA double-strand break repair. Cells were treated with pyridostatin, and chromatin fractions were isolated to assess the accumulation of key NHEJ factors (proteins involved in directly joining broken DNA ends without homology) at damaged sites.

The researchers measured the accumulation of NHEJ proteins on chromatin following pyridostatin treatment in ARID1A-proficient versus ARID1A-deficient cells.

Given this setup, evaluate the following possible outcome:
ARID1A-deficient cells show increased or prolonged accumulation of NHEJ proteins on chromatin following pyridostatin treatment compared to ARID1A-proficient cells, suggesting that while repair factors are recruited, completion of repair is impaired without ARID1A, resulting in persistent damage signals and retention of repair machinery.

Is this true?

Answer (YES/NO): NO